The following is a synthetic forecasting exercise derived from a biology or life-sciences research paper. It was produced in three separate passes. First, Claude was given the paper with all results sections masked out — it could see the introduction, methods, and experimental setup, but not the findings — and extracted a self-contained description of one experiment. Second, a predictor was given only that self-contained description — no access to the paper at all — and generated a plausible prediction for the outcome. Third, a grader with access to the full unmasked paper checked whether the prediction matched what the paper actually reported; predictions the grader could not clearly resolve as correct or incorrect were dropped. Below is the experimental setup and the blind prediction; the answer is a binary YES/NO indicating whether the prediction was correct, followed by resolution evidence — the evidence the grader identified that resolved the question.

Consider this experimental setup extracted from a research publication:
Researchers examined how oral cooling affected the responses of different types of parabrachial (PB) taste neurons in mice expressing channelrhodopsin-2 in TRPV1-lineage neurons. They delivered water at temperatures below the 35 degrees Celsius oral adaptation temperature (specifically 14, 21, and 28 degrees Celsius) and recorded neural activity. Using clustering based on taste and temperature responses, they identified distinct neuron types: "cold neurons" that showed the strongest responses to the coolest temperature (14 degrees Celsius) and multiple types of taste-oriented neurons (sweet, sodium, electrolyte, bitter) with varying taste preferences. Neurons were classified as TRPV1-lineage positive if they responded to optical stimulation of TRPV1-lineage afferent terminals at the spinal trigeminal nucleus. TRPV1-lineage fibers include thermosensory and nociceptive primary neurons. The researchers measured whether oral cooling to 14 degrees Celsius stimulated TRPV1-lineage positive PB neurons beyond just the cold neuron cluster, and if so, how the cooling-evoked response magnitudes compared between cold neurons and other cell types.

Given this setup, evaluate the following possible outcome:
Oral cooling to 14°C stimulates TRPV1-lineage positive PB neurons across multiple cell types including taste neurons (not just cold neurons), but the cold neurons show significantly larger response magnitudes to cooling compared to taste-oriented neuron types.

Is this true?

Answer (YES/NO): YES